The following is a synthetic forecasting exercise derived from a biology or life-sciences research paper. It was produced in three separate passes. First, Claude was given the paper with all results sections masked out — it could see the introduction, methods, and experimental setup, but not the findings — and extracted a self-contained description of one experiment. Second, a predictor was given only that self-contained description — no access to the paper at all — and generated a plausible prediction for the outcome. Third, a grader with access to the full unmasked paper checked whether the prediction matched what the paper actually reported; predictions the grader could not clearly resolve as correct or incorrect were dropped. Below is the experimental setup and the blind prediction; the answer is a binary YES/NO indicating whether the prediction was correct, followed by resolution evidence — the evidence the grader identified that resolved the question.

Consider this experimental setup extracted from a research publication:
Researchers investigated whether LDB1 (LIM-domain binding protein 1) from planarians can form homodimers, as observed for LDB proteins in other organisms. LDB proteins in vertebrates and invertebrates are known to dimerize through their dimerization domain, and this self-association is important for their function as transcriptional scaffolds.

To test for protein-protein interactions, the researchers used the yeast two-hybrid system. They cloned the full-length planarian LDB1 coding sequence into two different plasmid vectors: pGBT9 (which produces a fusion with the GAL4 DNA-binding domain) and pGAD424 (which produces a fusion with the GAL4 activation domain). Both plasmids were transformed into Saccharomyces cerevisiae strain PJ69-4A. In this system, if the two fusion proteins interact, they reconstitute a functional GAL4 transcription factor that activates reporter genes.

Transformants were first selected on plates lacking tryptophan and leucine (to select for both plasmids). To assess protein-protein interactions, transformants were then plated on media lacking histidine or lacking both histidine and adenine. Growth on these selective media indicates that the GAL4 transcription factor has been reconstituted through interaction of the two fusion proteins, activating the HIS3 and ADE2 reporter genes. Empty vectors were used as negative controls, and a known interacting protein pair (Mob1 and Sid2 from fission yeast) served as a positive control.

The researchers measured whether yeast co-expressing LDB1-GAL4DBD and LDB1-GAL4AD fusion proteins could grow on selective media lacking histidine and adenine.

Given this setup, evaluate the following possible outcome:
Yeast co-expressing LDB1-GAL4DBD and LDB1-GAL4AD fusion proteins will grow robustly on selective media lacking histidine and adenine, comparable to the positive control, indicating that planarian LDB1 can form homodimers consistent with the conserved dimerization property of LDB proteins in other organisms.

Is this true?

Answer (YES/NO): NO